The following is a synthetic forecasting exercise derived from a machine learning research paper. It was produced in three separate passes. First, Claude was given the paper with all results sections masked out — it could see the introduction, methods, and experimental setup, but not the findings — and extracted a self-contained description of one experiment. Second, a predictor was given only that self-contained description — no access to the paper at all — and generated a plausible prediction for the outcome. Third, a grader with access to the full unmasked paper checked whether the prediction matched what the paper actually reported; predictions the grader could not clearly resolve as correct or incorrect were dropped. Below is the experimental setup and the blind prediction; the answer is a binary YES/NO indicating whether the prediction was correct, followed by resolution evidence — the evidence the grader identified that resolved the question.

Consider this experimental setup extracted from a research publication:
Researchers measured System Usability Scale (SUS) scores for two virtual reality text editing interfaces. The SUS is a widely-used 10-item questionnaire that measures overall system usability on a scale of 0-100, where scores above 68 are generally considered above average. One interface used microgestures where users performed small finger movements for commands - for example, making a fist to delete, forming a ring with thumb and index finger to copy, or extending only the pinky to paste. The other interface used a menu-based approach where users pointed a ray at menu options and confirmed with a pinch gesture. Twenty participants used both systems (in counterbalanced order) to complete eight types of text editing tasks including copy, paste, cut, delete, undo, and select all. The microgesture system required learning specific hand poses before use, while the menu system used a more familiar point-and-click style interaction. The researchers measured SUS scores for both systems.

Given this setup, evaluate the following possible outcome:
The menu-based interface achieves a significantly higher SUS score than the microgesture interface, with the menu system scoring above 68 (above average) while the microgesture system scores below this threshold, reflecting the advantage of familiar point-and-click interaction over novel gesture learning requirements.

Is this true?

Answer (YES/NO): NO